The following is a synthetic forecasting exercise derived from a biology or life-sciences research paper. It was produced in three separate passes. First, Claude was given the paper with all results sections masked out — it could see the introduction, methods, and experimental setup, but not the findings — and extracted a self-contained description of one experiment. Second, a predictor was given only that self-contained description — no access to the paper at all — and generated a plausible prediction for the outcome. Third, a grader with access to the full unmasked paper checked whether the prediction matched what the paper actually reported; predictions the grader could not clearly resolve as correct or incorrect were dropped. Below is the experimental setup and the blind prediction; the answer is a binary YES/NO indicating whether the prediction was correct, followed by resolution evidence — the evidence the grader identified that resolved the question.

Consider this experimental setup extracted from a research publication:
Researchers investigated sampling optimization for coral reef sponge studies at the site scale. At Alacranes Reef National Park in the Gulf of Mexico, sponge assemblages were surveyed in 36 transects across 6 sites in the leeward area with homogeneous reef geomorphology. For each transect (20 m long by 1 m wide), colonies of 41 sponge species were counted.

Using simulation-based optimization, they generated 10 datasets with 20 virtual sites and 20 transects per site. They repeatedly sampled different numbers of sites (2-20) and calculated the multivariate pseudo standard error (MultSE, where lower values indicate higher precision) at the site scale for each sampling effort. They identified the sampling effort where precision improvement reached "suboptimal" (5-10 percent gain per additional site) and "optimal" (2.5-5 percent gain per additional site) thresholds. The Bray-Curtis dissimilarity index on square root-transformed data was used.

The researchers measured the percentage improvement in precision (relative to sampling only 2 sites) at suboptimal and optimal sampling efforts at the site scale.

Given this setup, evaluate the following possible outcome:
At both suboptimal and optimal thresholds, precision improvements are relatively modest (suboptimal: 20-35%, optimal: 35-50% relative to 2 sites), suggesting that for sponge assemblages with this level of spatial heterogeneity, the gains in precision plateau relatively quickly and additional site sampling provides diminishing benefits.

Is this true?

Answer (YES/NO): NO